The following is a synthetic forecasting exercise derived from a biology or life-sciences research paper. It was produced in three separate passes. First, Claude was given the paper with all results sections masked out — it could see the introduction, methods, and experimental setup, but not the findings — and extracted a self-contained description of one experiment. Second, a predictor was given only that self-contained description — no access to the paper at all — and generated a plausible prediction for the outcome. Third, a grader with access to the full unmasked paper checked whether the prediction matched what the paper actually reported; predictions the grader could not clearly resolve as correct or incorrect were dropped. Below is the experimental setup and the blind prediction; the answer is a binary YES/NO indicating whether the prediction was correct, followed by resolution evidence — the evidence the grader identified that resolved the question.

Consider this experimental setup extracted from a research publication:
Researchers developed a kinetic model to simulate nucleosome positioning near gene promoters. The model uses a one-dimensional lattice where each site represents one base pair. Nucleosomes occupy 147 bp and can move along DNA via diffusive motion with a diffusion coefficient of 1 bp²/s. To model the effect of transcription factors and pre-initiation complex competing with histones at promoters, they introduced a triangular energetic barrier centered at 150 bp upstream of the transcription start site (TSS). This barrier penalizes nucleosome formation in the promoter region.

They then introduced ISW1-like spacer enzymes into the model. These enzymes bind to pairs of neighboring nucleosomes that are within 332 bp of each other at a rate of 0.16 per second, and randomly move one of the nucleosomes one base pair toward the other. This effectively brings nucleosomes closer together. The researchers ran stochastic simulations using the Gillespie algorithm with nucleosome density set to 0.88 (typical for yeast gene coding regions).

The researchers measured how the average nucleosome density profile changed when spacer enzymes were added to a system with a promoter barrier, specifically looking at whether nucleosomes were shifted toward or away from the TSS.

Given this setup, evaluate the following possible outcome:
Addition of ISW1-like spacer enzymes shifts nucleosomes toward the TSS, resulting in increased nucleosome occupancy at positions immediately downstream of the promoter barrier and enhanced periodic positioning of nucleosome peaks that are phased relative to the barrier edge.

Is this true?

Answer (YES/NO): NO